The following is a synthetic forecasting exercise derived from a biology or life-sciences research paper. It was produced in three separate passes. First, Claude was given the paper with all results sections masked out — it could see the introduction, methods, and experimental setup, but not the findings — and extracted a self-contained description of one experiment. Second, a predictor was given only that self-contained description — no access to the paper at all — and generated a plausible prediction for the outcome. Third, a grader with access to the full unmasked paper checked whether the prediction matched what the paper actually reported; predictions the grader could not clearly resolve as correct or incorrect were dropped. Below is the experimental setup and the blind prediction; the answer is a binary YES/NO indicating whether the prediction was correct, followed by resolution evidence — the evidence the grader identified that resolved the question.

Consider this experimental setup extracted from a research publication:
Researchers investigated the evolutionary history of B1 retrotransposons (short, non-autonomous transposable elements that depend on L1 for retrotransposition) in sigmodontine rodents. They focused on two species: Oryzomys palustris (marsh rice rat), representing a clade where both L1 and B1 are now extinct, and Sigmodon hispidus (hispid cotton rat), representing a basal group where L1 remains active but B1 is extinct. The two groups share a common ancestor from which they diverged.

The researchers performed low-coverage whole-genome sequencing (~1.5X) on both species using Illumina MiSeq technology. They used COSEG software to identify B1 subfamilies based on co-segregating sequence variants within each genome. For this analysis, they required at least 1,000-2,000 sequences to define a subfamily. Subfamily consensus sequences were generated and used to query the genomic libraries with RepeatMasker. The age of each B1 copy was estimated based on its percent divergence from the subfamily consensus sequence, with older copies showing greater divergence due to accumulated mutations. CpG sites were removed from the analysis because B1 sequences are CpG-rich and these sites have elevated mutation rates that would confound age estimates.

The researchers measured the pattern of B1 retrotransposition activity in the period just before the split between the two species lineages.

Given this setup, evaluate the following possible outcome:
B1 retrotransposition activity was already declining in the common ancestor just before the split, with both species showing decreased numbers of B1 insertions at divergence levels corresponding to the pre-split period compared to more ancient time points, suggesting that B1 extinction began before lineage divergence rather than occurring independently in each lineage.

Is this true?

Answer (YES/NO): NO